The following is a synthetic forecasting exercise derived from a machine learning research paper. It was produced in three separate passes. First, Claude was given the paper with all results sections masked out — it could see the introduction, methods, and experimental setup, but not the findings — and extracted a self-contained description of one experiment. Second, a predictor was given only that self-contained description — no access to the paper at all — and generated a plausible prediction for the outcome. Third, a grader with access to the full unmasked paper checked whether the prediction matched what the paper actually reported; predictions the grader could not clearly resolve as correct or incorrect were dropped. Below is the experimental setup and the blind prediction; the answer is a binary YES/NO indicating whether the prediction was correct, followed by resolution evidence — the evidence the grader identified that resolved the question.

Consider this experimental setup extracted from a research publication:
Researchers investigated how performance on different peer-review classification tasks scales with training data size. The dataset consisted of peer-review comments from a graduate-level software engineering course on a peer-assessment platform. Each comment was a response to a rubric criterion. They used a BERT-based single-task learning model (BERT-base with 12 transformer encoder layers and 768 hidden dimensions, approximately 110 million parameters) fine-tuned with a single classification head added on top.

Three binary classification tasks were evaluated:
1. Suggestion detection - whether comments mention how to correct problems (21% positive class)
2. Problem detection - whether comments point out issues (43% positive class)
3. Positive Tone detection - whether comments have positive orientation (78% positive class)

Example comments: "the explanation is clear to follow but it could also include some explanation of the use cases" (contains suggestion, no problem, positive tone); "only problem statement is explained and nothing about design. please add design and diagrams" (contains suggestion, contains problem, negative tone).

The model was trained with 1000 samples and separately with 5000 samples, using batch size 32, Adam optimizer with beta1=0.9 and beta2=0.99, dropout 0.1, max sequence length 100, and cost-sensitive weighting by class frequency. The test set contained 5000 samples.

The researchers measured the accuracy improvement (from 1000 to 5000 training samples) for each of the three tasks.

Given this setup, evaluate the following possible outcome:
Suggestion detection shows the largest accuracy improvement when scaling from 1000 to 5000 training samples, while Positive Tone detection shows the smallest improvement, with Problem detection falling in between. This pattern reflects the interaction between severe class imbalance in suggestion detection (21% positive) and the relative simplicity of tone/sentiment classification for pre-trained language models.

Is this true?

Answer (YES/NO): NO